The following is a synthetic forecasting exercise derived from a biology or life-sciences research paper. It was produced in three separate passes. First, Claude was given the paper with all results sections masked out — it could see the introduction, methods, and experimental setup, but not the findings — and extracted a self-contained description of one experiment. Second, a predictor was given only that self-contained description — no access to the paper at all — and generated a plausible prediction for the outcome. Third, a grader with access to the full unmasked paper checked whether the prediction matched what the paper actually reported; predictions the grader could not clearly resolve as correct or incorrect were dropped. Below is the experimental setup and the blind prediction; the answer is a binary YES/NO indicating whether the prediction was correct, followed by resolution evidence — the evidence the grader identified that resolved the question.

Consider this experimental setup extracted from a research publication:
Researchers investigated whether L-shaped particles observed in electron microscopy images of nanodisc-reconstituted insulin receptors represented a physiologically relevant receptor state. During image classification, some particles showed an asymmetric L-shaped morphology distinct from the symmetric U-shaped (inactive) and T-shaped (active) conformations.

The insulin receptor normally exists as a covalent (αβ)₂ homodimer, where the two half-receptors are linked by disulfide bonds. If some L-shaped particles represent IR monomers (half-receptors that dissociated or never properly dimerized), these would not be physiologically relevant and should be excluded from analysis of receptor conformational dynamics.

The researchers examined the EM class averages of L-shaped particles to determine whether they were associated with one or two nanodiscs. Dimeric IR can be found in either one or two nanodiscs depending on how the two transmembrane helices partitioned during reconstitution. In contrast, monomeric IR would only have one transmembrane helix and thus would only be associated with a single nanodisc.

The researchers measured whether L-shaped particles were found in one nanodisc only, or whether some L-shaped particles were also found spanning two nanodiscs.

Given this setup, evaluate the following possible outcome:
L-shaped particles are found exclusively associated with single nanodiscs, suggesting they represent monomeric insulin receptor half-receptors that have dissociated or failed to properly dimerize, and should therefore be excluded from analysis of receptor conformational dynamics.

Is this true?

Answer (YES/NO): YES